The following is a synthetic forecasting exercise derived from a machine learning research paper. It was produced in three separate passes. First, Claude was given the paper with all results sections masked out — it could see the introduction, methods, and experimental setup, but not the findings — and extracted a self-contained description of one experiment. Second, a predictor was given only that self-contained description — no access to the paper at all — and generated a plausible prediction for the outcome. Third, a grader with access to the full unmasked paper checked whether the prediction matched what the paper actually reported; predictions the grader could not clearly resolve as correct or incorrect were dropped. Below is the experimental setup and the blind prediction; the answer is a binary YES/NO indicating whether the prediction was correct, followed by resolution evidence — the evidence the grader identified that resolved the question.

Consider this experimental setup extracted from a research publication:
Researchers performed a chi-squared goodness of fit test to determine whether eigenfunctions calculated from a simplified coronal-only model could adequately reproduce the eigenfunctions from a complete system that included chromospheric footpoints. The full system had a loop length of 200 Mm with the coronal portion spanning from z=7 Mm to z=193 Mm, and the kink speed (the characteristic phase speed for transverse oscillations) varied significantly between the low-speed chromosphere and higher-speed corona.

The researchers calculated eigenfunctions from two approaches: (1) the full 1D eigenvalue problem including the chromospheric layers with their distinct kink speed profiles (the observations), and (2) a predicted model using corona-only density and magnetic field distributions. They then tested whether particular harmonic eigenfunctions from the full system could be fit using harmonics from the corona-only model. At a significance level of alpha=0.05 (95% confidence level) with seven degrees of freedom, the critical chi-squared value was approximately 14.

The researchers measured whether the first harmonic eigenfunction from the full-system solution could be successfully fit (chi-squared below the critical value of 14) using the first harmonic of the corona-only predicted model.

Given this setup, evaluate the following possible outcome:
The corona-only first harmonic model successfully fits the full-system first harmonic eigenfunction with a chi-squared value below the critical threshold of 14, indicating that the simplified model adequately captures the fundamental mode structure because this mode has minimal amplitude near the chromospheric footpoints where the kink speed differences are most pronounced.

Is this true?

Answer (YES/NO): NO